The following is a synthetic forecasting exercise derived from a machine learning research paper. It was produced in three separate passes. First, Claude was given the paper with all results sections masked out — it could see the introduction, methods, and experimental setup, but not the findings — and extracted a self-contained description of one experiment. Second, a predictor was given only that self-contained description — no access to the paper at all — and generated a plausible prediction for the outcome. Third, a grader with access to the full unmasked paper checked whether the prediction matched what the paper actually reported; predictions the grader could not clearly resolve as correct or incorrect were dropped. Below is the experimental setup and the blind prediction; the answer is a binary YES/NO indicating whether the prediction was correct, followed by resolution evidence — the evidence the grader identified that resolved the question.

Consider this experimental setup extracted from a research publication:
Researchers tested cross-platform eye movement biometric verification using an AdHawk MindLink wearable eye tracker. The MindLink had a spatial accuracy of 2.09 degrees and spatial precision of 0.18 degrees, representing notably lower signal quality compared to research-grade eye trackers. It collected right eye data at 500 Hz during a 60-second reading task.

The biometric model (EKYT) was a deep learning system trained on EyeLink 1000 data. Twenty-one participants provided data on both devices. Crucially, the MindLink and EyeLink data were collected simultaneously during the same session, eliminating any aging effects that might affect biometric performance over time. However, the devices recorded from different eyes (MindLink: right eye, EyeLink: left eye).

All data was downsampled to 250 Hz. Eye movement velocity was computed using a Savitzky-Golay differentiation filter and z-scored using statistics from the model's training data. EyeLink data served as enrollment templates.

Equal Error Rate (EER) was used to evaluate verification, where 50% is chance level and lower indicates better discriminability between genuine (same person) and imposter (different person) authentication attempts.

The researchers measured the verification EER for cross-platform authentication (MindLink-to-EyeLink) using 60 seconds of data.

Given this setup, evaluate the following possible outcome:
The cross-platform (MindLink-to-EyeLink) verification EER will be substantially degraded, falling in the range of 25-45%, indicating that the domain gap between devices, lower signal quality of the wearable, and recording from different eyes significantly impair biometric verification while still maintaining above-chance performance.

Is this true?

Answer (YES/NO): YES